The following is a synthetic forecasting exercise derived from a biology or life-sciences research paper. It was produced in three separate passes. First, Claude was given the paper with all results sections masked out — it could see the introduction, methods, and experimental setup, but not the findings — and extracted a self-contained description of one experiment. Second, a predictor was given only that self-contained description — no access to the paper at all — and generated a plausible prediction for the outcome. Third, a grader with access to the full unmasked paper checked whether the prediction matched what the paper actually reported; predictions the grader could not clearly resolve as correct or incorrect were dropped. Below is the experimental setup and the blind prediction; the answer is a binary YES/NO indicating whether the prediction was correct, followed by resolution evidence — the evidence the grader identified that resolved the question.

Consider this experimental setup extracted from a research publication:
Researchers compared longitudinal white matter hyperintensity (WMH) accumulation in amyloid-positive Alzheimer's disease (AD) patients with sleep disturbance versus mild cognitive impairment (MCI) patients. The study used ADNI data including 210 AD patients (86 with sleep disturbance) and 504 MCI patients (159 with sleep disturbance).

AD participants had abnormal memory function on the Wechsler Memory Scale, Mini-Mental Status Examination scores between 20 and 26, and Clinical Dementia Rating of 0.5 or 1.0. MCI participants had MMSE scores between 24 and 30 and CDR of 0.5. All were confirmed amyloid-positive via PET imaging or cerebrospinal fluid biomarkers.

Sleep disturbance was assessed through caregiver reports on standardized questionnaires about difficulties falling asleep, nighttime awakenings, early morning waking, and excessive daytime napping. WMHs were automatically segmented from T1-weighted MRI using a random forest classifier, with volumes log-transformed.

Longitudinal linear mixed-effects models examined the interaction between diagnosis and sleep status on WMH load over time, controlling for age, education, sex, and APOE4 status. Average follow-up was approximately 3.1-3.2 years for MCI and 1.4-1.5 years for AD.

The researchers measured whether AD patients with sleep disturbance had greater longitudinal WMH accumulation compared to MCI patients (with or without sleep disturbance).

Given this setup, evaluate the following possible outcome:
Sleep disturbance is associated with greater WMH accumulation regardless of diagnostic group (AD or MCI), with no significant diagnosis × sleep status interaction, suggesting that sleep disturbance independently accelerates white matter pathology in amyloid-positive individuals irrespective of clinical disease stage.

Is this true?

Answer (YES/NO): NO